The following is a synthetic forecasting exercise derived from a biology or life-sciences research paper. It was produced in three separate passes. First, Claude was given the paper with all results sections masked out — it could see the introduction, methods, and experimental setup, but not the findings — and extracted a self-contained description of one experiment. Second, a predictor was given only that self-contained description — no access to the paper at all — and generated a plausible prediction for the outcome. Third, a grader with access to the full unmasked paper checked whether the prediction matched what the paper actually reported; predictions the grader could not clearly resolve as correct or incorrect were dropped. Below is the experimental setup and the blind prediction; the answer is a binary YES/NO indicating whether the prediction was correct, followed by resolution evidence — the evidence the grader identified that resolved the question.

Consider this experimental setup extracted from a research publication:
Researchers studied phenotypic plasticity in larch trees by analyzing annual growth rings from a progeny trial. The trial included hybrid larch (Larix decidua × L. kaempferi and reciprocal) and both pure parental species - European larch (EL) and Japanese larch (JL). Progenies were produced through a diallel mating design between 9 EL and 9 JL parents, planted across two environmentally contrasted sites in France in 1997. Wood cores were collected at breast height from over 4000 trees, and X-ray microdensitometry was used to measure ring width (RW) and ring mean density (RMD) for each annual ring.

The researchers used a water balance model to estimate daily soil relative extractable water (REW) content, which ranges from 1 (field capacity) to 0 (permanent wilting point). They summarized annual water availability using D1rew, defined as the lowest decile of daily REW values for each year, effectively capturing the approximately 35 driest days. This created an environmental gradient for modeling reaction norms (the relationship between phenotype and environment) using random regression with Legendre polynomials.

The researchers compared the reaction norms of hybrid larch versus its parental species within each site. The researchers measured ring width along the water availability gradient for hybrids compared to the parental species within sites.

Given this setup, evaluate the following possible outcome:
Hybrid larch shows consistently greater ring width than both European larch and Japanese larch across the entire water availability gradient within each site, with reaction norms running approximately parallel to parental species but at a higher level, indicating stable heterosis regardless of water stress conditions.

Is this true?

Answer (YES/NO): NO